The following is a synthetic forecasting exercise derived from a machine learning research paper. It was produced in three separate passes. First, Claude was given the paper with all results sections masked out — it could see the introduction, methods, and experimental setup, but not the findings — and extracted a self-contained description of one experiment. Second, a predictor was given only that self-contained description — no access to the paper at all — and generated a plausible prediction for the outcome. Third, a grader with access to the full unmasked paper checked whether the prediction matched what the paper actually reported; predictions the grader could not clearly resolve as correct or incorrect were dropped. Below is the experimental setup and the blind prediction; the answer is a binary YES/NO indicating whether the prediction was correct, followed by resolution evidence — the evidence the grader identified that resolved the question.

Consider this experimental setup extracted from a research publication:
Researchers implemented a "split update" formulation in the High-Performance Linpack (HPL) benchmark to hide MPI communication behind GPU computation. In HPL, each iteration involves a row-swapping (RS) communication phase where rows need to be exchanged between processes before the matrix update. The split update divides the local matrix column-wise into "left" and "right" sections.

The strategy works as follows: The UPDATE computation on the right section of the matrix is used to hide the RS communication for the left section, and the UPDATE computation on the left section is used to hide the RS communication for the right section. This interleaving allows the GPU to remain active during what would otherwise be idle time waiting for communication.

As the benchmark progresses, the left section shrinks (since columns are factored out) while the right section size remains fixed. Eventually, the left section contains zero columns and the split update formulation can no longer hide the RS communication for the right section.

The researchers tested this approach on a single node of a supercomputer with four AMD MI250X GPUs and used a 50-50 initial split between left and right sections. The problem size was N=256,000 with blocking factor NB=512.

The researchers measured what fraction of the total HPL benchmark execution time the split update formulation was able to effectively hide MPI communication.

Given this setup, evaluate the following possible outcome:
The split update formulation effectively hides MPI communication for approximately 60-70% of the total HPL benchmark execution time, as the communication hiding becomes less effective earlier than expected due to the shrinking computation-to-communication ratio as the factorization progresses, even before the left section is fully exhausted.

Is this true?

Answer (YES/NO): NO